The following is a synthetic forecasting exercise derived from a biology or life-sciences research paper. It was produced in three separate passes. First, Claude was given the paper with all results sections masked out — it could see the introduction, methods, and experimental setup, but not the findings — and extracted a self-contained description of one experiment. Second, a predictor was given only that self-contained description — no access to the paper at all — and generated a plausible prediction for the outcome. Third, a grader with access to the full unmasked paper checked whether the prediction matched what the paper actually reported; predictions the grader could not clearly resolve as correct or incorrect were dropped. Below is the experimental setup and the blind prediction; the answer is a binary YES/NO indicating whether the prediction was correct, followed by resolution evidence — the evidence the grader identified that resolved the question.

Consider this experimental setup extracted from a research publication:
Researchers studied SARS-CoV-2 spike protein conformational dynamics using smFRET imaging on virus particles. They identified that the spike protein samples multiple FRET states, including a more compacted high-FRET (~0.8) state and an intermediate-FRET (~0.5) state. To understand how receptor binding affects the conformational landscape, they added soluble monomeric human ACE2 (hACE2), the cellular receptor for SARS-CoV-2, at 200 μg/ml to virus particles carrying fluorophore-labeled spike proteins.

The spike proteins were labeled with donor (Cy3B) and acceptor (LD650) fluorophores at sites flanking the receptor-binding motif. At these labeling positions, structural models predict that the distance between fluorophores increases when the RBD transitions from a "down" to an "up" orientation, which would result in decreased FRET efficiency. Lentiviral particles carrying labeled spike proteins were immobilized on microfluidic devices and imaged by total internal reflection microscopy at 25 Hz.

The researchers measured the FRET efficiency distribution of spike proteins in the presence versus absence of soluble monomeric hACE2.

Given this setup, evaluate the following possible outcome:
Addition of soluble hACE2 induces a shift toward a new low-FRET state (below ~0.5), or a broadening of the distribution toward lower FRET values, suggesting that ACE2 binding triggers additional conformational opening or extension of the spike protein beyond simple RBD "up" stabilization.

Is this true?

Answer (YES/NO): NO